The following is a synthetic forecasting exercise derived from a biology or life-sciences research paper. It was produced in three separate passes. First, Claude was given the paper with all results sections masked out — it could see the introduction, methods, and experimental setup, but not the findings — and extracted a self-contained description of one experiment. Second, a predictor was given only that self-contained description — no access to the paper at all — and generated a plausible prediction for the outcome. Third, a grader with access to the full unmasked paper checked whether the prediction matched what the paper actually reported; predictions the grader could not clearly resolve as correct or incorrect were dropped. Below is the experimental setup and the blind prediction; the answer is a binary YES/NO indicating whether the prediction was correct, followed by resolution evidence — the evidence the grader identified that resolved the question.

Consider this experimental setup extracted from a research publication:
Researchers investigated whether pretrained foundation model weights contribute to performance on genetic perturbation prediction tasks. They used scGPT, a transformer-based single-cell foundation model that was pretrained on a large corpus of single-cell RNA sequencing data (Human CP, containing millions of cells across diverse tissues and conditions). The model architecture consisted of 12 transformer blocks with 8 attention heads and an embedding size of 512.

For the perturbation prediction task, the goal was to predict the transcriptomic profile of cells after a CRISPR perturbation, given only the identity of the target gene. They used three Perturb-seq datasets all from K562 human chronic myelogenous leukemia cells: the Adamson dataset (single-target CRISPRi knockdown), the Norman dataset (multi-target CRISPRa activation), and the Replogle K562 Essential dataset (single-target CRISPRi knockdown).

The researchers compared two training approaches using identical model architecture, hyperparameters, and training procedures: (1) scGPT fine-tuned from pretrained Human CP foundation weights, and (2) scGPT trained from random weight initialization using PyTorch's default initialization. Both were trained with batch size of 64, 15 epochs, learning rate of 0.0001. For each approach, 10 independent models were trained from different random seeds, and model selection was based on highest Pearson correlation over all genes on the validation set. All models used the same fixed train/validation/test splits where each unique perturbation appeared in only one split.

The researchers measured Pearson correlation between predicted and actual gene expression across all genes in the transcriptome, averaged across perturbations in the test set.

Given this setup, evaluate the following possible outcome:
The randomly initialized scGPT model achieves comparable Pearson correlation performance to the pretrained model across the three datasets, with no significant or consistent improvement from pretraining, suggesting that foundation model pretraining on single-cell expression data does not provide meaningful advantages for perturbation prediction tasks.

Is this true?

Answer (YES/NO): YES